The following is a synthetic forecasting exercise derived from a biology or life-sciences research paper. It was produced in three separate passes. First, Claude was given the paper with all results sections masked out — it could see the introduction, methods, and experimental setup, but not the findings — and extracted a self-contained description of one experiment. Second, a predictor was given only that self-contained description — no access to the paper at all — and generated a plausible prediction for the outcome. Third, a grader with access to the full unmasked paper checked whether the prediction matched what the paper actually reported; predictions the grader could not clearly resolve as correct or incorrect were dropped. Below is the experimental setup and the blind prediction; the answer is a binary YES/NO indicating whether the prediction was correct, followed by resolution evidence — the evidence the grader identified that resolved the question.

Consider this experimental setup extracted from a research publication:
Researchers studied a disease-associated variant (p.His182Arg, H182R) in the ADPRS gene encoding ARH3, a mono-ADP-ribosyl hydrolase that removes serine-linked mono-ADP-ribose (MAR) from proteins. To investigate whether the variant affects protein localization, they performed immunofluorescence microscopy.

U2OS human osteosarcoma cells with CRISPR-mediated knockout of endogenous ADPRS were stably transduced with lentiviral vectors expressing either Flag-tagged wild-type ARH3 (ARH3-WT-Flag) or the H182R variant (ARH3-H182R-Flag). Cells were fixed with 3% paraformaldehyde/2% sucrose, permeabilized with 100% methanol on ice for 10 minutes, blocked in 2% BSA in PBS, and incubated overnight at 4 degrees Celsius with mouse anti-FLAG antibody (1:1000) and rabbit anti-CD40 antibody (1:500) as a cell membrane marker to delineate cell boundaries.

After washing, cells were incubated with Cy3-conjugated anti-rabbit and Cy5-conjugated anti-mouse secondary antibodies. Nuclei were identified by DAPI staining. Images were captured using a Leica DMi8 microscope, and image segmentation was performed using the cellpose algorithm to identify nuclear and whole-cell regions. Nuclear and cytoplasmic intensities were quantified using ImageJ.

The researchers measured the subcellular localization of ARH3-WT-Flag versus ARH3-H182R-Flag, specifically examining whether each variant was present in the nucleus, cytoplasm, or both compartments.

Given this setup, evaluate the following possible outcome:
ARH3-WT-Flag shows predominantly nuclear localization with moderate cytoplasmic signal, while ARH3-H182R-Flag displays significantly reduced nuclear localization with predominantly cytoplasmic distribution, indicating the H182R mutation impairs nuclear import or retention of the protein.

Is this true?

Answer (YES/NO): YES